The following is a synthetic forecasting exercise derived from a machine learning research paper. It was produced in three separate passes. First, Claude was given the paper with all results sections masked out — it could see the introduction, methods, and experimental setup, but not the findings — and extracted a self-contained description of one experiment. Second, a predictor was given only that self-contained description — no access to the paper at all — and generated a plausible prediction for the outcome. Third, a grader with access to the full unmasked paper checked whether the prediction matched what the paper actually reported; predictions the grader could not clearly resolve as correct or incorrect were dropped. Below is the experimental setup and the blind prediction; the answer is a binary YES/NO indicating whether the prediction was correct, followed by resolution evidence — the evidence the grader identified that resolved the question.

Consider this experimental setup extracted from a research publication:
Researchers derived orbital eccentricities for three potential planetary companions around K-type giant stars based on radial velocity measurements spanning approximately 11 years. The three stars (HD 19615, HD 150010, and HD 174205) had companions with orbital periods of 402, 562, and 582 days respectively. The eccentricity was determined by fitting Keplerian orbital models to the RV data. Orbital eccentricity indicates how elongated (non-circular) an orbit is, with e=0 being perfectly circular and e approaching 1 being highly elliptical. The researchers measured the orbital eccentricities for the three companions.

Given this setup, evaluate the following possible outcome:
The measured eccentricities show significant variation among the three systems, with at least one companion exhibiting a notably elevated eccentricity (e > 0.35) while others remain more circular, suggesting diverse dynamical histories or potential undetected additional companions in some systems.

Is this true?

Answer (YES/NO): YES